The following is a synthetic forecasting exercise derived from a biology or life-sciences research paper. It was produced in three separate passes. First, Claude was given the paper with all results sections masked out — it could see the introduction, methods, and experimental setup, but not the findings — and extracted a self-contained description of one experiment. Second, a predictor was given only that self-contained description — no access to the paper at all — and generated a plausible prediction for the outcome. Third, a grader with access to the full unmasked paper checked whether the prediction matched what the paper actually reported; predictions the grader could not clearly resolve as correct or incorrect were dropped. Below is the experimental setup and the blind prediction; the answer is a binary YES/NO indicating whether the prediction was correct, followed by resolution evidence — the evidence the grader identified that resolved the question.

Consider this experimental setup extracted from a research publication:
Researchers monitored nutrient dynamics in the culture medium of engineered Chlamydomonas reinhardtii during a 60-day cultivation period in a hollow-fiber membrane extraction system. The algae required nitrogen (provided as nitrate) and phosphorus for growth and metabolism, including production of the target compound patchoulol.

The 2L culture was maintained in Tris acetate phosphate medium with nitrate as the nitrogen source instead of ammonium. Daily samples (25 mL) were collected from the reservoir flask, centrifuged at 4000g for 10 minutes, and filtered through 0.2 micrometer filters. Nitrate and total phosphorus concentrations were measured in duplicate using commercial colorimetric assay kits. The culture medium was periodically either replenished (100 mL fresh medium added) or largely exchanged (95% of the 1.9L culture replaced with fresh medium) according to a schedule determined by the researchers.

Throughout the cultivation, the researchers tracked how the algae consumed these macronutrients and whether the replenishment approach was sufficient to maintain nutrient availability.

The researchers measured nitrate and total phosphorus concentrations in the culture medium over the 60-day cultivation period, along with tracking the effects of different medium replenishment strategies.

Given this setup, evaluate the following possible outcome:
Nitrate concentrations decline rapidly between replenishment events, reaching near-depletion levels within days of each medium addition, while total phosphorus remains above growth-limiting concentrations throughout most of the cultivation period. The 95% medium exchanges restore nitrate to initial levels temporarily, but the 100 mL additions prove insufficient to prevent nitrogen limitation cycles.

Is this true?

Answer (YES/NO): YES